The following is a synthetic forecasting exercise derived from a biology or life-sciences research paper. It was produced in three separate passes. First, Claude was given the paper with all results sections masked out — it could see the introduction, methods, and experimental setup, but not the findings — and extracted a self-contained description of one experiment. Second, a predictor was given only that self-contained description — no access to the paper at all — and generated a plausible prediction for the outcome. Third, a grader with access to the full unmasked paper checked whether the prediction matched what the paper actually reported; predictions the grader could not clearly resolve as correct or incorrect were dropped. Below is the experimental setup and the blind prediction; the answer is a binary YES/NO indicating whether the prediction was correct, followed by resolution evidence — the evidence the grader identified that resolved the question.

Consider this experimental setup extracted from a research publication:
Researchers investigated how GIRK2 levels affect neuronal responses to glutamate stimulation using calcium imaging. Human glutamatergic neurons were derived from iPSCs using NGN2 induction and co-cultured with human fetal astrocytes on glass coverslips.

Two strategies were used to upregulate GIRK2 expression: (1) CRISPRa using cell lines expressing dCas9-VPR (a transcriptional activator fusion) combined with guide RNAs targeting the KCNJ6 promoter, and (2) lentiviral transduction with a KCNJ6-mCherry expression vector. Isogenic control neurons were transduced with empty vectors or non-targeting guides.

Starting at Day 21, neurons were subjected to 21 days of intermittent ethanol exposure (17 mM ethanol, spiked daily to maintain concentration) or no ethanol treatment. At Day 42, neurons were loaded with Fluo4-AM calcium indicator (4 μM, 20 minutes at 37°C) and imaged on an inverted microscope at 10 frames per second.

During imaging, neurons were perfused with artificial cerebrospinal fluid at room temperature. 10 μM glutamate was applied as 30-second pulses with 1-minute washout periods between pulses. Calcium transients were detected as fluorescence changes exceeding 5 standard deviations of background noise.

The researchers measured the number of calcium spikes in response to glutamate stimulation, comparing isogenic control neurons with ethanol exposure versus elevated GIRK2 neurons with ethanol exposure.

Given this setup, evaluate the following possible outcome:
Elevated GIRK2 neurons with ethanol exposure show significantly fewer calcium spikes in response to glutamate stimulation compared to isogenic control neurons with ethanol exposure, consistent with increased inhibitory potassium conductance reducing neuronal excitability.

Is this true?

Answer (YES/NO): YES